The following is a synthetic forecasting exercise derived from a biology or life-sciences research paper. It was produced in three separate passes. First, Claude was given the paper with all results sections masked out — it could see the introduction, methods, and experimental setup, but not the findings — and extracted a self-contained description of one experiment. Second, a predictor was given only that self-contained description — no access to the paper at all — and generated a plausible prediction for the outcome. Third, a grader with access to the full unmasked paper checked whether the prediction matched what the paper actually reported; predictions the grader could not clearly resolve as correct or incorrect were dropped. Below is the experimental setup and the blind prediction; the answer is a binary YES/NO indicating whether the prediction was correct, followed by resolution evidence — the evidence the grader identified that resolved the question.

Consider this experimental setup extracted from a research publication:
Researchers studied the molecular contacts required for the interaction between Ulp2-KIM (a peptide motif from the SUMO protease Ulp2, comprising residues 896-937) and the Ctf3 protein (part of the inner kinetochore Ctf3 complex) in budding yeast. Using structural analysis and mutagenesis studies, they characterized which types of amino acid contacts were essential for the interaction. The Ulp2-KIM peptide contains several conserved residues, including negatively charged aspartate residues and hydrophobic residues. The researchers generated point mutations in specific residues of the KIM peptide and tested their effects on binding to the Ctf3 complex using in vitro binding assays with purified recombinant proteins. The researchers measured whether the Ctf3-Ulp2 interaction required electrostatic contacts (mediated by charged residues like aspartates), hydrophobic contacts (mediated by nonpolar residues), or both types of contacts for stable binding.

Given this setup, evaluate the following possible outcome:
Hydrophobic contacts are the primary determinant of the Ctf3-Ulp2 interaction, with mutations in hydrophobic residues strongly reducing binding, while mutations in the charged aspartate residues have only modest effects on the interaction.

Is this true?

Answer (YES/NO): NO